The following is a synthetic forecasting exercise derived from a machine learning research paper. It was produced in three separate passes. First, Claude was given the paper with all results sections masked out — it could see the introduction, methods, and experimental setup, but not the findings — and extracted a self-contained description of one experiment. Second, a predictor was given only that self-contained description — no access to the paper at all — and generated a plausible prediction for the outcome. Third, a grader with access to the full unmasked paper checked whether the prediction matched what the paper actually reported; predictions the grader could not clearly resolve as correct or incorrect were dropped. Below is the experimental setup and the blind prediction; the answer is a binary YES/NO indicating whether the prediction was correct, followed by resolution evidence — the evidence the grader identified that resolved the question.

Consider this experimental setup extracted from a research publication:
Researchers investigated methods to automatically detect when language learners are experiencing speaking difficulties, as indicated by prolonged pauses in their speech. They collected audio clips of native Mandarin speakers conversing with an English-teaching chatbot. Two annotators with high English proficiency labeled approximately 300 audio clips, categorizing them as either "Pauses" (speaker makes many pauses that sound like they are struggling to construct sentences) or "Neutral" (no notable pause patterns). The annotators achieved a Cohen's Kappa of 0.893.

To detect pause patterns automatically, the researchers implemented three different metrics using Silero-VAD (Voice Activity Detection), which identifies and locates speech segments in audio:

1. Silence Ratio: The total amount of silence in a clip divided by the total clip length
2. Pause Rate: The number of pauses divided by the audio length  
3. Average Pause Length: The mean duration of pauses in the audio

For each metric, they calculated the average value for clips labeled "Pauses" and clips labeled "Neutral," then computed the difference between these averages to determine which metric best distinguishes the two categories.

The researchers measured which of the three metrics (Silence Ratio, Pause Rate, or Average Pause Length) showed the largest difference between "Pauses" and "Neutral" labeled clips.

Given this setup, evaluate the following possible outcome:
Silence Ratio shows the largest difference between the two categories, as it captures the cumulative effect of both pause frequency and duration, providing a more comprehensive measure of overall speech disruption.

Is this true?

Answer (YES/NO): NO